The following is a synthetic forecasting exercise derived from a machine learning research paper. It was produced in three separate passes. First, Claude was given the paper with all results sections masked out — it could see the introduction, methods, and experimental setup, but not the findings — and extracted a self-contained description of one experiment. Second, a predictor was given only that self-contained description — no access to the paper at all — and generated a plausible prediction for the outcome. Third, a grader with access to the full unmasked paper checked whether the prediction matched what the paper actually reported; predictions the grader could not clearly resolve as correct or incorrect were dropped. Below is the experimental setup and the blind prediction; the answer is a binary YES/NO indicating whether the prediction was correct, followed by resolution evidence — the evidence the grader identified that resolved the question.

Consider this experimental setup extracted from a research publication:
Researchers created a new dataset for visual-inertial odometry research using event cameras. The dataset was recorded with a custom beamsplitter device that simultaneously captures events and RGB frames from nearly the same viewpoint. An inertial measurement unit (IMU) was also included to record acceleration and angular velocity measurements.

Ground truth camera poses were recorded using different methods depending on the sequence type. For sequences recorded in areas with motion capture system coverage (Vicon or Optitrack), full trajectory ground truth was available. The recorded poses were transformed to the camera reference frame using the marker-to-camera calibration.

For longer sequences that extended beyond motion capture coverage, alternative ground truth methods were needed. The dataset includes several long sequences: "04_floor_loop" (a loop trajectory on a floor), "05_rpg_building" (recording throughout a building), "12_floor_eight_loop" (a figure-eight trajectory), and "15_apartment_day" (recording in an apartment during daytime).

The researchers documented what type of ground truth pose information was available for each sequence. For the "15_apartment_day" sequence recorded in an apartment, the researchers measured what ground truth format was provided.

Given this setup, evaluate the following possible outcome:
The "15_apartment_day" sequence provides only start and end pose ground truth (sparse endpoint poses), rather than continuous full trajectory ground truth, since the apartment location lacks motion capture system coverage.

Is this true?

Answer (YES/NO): YES